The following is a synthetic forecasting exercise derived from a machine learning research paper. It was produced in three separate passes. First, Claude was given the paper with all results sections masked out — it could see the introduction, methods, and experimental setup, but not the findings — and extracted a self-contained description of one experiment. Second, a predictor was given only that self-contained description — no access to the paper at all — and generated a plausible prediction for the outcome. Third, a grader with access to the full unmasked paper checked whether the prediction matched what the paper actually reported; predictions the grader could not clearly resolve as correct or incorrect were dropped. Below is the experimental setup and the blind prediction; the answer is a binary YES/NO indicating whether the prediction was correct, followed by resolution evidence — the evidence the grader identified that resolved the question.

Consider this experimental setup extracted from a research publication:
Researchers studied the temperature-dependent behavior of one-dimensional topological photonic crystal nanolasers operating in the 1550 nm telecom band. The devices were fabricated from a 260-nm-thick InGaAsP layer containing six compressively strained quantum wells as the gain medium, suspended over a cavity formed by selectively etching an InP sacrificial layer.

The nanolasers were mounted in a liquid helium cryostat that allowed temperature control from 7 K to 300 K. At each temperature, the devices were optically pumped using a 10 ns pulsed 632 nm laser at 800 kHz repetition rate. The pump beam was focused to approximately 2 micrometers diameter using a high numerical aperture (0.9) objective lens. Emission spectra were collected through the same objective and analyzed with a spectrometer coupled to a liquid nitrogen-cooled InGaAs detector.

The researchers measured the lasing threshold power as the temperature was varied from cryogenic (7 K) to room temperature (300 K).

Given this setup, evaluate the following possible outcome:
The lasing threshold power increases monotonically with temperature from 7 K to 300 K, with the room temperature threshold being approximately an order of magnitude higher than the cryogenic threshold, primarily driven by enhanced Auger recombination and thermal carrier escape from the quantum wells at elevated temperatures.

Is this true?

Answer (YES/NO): NO